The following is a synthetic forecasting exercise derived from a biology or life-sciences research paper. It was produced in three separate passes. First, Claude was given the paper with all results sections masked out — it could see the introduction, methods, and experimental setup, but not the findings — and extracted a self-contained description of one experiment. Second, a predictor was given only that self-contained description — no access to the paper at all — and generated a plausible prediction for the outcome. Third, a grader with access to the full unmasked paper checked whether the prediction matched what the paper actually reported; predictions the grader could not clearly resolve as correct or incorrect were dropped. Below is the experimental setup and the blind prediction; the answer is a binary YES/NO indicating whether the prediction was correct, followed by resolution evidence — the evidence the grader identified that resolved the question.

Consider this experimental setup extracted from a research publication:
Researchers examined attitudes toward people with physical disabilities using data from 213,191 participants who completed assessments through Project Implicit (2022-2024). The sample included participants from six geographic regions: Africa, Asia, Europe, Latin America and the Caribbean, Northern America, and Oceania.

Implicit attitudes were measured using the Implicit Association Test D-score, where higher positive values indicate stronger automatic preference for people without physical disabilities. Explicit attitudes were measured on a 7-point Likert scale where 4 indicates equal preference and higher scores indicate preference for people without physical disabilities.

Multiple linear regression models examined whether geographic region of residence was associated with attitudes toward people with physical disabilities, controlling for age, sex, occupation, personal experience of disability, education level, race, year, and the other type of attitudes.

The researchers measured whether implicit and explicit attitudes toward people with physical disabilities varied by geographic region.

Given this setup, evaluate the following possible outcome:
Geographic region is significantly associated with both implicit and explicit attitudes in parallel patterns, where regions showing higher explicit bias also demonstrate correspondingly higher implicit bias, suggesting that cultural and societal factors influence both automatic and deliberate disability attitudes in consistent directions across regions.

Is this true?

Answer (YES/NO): NO